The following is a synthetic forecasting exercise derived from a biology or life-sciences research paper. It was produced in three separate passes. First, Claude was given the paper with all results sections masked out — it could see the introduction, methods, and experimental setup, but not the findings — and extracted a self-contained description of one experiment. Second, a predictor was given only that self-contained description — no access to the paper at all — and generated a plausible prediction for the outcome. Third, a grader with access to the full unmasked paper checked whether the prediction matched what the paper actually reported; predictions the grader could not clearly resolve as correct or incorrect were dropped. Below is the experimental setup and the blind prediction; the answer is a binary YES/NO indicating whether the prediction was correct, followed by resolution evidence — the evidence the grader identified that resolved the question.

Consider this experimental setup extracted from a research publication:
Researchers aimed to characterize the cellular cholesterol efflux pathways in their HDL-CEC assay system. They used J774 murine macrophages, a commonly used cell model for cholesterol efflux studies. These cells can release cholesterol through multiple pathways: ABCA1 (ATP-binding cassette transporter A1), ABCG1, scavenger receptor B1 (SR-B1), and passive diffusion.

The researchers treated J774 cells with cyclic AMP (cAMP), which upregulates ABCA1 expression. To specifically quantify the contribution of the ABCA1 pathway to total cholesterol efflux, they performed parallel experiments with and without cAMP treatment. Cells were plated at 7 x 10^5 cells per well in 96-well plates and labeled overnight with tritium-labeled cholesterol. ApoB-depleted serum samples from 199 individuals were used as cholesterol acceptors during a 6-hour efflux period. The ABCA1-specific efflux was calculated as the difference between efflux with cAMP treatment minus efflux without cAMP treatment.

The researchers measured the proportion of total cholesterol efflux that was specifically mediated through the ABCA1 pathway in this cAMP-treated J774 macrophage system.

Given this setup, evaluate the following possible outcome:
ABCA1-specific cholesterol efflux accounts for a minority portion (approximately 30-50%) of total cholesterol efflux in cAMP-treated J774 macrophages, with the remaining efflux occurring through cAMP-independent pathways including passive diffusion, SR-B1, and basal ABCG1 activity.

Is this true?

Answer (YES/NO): NO